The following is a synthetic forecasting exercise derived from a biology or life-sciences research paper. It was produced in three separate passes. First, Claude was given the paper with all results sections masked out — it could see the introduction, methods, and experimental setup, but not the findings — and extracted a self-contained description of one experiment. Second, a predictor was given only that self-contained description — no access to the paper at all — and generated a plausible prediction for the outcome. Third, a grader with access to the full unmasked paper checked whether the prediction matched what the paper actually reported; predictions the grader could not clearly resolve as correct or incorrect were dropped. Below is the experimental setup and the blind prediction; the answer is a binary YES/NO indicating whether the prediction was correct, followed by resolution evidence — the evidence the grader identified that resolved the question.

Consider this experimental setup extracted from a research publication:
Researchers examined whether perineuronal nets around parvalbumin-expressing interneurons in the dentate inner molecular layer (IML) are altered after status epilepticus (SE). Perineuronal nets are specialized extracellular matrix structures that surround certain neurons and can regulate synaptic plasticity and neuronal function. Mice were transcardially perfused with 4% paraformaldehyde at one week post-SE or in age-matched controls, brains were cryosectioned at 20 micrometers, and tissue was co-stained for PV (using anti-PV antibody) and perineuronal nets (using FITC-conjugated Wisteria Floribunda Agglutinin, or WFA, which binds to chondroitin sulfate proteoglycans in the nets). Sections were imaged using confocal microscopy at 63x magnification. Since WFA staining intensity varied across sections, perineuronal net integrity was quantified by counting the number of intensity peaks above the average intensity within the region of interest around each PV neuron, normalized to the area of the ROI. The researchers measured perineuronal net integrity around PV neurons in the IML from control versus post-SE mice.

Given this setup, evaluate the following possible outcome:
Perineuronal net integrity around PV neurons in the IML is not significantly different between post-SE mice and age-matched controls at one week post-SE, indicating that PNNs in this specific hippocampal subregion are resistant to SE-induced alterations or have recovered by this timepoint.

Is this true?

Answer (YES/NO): NO